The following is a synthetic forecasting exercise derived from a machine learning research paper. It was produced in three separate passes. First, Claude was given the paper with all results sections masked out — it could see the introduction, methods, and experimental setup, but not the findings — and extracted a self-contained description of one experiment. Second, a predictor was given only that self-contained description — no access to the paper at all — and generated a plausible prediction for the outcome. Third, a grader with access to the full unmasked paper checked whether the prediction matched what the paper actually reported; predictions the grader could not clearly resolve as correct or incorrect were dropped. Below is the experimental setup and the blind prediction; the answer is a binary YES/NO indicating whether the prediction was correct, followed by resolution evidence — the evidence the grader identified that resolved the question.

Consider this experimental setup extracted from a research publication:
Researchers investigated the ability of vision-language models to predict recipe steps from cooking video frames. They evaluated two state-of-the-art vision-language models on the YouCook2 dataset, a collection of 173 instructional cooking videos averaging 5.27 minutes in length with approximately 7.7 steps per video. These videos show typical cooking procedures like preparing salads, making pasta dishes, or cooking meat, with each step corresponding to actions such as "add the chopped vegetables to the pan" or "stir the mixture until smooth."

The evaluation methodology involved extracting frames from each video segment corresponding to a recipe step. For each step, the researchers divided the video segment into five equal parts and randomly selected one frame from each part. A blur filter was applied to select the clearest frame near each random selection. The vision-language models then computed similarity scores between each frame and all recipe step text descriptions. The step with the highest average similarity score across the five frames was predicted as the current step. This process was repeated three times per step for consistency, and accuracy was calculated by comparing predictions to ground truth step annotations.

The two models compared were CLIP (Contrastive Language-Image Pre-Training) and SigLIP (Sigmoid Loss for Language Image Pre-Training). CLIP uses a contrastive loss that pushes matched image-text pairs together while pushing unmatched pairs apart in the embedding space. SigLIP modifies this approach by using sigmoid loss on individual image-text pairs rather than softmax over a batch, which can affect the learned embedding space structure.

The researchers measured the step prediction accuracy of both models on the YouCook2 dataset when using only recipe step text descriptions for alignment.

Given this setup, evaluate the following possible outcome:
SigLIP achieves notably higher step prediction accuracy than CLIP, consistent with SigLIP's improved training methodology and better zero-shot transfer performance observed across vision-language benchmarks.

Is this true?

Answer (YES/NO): YES